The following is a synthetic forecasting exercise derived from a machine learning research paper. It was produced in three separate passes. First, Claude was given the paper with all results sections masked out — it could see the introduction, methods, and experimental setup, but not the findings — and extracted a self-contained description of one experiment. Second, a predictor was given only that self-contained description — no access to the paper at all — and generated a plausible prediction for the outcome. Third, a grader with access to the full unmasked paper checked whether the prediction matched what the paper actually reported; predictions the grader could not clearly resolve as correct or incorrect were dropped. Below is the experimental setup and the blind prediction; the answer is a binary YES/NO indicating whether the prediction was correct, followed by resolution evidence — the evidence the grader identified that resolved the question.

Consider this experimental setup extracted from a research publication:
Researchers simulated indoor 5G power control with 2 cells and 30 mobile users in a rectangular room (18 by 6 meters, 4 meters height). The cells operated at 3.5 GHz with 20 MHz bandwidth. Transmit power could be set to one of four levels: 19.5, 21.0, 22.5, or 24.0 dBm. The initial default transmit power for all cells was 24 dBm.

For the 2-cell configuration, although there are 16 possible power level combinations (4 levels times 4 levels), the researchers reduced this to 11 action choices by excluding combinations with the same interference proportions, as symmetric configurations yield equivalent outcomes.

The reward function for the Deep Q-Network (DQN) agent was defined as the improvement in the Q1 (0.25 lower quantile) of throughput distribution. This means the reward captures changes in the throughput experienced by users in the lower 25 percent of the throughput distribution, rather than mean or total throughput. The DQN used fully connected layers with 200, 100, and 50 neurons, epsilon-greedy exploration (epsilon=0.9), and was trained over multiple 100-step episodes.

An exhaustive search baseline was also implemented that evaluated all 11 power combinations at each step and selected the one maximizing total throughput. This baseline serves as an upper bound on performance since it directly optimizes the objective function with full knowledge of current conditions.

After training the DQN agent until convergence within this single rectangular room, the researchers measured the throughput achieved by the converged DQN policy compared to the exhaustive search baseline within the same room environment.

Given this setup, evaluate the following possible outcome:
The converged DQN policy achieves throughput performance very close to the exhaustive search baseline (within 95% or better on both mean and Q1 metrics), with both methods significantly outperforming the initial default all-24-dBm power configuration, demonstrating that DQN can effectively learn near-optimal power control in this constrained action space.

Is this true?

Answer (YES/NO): NO